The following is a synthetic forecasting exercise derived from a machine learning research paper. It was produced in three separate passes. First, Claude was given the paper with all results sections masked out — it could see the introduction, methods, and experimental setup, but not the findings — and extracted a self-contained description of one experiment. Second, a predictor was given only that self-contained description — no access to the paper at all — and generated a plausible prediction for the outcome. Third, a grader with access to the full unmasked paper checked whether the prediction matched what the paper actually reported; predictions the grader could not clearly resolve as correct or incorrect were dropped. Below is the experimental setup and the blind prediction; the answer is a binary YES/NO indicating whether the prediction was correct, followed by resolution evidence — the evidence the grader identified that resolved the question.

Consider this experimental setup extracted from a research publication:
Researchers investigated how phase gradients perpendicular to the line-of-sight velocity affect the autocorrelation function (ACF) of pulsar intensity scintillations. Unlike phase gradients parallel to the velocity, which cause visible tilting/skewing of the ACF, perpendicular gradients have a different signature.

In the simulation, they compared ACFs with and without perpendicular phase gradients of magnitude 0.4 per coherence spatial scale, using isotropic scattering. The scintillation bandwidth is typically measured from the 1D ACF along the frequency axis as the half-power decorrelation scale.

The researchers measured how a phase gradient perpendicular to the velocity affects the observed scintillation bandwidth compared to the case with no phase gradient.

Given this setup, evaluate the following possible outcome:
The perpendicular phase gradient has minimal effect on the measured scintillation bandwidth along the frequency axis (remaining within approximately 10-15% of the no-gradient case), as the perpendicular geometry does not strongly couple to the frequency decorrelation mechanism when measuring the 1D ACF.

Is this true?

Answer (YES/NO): NO